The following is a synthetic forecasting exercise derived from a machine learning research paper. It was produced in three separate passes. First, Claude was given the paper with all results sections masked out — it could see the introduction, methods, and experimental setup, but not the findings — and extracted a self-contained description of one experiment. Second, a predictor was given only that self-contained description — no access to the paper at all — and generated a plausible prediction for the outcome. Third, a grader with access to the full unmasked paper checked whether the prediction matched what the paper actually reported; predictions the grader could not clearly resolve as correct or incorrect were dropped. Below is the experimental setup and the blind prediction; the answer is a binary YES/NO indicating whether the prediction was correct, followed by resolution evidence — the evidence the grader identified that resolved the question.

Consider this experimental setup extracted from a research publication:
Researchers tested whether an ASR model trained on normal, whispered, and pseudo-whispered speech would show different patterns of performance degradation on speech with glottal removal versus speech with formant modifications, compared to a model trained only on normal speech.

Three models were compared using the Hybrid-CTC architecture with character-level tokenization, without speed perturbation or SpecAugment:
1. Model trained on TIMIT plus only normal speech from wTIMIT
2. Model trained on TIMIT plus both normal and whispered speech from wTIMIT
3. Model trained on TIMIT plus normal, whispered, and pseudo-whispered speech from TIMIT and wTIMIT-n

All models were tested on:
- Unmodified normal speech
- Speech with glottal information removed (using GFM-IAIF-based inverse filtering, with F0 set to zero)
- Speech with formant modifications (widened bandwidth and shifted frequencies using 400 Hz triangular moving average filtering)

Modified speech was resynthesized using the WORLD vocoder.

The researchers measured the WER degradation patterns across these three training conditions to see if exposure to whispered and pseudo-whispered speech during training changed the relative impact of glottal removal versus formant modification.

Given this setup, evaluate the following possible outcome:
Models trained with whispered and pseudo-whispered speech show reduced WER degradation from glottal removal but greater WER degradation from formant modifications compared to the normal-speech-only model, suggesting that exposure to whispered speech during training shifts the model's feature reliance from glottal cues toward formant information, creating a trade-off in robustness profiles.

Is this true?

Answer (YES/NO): NO